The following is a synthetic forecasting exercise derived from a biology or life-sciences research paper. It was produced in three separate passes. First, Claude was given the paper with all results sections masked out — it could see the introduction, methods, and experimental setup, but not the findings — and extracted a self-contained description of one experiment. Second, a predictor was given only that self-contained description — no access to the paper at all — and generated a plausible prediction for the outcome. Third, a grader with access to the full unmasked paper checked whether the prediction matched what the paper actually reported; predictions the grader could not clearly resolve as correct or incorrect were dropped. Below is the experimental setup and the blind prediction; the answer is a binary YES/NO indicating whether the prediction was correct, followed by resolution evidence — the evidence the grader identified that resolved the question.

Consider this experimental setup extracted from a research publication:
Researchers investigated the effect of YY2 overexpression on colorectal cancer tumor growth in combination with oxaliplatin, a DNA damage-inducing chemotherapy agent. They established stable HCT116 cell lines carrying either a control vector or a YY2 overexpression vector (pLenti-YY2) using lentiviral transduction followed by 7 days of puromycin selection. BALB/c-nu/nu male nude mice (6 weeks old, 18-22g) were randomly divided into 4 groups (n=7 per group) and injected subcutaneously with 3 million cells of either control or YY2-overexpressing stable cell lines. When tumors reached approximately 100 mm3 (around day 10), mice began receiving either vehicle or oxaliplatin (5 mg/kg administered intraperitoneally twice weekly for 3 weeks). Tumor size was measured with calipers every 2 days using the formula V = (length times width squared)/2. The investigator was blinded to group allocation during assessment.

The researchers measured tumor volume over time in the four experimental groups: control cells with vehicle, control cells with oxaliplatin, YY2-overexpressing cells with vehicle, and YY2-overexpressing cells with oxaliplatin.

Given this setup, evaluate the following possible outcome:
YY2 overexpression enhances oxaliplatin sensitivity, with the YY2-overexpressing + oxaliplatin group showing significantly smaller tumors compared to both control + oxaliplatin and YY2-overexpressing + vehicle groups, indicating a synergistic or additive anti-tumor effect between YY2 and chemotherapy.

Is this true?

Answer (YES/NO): YES